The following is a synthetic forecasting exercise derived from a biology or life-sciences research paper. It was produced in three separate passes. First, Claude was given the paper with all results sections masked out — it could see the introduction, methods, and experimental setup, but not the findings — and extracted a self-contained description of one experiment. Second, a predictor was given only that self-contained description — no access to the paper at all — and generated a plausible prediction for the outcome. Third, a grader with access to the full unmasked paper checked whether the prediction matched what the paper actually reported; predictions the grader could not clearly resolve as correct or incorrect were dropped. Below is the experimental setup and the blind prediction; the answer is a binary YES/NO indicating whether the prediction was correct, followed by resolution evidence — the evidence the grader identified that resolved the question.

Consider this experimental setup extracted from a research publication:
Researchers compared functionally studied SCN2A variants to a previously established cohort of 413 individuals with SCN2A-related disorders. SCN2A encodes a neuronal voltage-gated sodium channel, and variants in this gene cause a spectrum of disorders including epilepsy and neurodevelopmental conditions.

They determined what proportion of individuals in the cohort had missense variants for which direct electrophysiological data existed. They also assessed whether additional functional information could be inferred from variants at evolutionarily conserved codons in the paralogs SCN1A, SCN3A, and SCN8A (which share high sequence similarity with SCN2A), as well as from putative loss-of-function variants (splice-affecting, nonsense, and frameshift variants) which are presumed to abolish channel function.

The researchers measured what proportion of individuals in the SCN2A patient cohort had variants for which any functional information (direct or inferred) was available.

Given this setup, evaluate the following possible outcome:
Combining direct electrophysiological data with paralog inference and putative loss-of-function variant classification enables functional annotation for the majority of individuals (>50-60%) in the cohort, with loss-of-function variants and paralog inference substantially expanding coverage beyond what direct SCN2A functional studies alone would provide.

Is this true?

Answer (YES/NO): YES